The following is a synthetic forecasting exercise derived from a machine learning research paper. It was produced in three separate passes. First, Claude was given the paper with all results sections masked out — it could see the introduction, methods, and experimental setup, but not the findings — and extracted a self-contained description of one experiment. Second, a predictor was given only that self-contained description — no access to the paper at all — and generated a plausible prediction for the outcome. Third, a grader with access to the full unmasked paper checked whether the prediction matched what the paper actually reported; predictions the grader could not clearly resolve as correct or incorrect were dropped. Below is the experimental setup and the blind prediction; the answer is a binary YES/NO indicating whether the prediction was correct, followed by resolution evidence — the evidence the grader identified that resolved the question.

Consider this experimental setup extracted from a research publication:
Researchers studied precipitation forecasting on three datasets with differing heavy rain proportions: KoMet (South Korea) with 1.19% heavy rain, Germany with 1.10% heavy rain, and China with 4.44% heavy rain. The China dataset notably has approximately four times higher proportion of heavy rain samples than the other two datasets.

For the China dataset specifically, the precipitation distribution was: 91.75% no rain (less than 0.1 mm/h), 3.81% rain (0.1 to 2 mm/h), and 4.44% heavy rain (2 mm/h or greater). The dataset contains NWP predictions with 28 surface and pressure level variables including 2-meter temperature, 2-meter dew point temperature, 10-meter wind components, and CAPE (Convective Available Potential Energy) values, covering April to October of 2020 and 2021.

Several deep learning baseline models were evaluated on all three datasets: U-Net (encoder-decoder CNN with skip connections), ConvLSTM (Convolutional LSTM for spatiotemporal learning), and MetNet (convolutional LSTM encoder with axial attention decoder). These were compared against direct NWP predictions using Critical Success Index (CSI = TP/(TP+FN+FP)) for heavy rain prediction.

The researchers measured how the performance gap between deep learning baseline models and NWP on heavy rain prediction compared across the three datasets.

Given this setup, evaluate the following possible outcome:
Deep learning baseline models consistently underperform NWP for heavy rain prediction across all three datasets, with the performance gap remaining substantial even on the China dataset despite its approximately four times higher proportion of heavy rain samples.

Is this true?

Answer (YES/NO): YES